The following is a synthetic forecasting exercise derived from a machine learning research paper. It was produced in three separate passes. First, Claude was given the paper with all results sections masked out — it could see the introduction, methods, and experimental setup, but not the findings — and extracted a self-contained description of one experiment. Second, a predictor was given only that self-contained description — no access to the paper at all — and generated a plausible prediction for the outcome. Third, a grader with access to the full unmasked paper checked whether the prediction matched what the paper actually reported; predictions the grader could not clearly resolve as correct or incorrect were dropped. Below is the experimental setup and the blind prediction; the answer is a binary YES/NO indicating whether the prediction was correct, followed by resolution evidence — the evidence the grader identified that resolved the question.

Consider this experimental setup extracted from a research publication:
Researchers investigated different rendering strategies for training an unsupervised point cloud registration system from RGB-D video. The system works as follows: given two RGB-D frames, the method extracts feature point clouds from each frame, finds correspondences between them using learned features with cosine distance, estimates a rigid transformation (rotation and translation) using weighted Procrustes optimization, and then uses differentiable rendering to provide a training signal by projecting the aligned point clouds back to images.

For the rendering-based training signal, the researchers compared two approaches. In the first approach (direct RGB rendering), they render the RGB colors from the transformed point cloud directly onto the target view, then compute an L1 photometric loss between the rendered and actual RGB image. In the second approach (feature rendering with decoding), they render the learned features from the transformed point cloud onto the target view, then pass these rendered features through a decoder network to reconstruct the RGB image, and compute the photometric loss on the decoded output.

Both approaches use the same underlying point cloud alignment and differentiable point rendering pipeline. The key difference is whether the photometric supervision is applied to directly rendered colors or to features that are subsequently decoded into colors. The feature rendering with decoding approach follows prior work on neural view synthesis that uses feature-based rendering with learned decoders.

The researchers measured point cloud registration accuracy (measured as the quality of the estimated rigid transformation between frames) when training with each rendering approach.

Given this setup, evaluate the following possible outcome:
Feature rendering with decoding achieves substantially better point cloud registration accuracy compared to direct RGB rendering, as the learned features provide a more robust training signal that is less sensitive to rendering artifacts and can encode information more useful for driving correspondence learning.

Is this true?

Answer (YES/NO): NO